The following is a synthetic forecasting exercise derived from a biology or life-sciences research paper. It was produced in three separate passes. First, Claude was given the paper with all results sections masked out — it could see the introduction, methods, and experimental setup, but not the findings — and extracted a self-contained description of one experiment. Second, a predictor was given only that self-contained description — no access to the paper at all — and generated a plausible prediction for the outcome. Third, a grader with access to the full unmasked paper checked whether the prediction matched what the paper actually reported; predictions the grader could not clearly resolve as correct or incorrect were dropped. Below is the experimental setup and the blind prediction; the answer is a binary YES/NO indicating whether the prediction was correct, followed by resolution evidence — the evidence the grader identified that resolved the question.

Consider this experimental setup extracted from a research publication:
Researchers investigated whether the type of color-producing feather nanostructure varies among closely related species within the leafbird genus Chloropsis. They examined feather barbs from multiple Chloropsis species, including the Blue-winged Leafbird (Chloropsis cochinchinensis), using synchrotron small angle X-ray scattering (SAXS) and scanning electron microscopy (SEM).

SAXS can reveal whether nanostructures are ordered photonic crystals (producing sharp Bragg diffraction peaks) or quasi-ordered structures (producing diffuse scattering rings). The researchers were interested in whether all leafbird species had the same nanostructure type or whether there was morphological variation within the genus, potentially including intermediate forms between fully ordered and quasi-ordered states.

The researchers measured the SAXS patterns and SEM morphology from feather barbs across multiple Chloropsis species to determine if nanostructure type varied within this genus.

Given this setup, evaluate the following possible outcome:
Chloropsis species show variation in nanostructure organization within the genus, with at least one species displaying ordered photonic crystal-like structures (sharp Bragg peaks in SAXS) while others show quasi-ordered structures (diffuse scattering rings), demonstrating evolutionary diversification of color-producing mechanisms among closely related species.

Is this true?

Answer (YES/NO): YES